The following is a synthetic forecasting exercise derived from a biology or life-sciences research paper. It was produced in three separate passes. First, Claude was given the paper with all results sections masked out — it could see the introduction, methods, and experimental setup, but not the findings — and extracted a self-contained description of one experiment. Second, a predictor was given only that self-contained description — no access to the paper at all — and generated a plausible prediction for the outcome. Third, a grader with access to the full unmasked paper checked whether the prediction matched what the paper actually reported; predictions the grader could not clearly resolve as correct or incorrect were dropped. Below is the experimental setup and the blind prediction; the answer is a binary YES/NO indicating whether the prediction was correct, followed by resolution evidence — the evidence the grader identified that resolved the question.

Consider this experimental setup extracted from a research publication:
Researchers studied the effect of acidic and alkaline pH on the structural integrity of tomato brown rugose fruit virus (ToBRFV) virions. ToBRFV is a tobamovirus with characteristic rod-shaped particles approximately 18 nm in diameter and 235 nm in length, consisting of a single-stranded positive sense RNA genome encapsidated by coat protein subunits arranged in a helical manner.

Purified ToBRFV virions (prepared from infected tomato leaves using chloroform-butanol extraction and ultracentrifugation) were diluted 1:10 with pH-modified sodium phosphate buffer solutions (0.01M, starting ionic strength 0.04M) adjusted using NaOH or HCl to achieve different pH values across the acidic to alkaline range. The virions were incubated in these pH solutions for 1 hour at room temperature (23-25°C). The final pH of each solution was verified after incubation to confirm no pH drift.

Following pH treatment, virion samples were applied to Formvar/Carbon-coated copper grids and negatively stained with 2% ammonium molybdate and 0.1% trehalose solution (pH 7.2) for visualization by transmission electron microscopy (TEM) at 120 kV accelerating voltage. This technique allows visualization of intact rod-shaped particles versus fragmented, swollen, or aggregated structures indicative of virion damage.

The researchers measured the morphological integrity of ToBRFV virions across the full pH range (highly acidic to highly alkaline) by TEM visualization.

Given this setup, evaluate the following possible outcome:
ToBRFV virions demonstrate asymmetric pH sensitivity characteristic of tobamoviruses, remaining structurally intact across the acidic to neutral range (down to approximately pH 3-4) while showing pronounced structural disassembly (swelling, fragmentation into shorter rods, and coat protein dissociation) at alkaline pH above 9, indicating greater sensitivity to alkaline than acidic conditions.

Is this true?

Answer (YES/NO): NO